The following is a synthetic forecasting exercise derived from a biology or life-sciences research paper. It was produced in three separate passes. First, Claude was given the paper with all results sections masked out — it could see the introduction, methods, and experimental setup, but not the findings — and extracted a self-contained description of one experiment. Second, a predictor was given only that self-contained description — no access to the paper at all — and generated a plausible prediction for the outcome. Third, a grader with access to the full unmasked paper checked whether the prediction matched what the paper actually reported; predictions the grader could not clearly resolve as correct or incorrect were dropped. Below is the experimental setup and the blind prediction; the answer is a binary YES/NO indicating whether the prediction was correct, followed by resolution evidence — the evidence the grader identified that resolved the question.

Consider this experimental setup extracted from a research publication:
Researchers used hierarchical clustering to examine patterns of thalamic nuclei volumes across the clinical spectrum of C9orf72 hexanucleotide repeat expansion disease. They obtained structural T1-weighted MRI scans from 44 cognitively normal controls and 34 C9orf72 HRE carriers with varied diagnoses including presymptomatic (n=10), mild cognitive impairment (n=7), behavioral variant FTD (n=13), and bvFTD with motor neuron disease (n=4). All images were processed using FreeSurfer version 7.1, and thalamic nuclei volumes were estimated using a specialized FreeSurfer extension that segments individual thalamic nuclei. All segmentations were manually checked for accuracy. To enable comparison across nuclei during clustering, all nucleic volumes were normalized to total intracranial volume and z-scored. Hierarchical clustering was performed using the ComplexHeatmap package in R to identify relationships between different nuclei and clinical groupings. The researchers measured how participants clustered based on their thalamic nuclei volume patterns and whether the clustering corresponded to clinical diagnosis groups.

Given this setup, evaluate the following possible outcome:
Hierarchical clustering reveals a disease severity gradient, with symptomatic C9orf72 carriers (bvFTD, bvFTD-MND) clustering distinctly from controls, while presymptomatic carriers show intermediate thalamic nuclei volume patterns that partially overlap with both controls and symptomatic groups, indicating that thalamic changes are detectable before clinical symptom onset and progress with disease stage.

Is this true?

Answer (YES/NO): NO